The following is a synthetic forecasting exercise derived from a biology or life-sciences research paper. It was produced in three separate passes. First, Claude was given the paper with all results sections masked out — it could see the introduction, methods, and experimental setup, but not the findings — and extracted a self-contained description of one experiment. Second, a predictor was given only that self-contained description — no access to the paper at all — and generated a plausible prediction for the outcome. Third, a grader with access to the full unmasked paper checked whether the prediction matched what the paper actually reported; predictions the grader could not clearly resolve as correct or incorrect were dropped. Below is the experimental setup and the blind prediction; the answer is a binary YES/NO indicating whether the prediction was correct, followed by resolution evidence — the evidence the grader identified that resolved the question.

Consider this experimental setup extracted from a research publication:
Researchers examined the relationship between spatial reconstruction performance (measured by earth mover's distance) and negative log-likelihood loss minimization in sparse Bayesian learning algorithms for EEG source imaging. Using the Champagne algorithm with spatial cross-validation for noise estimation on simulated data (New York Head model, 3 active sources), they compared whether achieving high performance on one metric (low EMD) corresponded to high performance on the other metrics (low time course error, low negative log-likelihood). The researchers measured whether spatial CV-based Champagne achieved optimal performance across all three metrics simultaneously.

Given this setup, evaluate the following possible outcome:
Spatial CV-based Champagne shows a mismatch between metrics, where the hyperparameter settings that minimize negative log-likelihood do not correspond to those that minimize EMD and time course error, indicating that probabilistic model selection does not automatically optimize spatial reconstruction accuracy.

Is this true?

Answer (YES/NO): YES